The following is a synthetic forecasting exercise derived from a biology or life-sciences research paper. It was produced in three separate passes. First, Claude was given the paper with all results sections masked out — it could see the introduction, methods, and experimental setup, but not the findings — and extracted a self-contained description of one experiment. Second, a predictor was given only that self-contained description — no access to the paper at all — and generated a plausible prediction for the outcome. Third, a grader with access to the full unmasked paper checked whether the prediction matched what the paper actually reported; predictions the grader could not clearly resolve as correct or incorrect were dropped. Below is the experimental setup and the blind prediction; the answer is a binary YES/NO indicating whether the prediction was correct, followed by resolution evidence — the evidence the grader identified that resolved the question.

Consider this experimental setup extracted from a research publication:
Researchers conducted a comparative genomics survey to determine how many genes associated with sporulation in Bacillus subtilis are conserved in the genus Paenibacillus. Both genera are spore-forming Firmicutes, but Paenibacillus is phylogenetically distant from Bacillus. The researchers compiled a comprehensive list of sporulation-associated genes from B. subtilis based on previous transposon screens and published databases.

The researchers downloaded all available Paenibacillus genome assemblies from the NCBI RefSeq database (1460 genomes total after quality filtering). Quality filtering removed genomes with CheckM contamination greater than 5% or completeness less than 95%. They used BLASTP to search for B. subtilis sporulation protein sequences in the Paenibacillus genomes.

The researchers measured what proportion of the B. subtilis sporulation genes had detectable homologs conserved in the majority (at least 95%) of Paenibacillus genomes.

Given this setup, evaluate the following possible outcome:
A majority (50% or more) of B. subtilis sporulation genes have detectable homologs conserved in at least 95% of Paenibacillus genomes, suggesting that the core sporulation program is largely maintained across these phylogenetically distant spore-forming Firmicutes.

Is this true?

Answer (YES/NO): NO